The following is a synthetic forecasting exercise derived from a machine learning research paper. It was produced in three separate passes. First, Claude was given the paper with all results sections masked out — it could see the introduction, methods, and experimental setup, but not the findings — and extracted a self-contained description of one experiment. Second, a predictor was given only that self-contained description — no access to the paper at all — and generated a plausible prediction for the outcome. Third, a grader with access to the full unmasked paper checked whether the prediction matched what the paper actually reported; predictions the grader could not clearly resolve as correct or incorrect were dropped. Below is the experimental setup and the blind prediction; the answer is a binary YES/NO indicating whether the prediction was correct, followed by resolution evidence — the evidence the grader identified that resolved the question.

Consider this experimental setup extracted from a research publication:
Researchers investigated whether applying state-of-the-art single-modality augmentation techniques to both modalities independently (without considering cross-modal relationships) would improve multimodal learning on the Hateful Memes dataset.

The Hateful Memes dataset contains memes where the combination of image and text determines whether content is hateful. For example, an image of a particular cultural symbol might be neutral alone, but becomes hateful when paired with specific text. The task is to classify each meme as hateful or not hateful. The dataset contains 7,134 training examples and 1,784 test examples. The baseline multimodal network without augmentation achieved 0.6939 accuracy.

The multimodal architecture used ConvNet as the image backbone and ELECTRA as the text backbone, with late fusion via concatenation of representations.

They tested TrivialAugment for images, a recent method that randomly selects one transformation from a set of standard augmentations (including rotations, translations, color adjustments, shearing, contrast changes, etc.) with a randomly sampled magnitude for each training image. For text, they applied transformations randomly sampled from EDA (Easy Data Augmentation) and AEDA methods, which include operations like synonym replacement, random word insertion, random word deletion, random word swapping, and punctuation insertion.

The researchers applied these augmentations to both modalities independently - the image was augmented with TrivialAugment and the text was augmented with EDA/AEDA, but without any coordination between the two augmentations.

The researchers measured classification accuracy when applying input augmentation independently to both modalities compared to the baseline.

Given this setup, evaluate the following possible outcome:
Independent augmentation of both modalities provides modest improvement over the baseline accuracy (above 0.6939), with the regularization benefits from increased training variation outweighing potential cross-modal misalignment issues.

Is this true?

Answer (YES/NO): YES